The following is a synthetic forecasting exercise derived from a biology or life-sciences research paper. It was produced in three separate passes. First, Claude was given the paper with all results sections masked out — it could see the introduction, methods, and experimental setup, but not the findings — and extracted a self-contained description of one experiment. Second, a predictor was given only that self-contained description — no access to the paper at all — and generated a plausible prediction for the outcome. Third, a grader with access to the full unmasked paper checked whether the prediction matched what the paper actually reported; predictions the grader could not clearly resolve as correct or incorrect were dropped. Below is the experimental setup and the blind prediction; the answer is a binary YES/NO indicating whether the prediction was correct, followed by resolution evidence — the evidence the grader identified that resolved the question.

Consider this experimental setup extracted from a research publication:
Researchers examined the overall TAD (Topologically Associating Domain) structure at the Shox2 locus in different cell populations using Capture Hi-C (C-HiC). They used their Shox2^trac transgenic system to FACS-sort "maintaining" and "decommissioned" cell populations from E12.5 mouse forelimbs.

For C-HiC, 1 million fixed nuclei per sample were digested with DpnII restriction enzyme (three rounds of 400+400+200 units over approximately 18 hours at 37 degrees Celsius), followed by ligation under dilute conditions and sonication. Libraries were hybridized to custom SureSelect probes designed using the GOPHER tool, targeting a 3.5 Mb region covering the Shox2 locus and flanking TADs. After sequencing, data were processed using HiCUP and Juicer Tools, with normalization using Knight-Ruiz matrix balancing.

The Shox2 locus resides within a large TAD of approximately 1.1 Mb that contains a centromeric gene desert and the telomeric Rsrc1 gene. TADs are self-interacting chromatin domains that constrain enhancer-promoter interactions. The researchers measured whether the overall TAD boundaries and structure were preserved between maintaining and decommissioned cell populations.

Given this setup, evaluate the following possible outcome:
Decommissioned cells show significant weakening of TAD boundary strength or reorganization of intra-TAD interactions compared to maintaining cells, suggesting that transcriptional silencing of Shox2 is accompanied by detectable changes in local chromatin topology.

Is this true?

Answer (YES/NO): YES